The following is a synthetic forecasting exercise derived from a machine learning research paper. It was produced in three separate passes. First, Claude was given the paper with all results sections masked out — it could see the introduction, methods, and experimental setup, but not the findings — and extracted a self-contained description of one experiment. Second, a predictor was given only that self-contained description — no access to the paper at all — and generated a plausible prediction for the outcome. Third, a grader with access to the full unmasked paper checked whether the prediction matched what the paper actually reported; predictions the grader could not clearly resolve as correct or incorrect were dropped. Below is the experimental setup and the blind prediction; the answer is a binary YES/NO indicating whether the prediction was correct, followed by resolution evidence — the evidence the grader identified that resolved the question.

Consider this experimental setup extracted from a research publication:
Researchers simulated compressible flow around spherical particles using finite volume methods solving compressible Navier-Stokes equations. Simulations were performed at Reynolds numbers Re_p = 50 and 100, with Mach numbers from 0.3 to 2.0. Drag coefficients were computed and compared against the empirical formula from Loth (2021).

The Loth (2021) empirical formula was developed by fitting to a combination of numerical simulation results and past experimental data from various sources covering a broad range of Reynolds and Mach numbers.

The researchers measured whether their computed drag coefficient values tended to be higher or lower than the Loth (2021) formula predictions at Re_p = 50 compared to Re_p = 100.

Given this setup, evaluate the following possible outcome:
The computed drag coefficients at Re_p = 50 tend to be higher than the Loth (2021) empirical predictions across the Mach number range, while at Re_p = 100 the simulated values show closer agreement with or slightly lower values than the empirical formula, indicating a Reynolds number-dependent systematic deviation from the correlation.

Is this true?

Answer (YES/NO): YES